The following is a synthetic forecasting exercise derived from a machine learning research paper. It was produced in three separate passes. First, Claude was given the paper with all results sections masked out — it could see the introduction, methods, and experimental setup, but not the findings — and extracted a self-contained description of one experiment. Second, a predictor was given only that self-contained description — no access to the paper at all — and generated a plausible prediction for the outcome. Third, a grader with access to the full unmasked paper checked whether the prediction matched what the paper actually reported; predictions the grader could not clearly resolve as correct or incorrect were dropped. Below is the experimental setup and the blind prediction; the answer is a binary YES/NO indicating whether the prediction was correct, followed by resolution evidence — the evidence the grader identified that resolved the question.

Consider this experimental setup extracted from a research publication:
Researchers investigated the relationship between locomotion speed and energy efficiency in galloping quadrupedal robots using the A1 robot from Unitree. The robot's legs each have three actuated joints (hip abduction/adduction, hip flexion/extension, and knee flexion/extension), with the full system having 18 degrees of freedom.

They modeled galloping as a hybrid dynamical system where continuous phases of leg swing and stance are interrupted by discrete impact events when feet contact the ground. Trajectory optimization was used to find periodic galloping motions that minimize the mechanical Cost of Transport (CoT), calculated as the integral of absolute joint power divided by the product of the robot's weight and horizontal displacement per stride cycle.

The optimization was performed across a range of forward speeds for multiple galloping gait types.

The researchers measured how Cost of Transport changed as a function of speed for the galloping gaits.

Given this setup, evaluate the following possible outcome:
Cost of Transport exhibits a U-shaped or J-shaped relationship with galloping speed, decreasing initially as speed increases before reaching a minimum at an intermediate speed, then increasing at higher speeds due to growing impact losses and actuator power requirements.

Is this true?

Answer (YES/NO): NO